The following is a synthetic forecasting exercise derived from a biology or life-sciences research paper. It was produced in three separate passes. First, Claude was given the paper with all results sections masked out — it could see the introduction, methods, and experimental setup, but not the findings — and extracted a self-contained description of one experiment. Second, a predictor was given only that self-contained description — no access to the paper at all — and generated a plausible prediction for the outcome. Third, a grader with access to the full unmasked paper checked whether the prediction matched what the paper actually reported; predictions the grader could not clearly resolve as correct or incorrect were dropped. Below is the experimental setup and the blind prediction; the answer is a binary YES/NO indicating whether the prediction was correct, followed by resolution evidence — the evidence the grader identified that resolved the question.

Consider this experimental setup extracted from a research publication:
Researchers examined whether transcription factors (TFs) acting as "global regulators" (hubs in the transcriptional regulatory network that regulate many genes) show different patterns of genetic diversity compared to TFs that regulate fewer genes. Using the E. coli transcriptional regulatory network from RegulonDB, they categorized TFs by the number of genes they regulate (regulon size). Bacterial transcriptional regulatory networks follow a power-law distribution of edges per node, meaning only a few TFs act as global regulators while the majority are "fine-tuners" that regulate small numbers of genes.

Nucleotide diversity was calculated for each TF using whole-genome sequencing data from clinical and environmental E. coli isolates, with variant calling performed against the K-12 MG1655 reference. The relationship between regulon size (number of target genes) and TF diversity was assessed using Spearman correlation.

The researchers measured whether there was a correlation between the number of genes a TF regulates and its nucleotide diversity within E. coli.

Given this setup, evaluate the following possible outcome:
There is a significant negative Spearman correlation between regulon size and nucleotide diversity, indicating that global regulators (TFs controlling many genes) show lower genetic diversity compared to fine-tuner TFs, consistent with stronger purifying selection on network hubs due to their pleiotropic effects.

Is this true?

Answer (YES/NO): YES